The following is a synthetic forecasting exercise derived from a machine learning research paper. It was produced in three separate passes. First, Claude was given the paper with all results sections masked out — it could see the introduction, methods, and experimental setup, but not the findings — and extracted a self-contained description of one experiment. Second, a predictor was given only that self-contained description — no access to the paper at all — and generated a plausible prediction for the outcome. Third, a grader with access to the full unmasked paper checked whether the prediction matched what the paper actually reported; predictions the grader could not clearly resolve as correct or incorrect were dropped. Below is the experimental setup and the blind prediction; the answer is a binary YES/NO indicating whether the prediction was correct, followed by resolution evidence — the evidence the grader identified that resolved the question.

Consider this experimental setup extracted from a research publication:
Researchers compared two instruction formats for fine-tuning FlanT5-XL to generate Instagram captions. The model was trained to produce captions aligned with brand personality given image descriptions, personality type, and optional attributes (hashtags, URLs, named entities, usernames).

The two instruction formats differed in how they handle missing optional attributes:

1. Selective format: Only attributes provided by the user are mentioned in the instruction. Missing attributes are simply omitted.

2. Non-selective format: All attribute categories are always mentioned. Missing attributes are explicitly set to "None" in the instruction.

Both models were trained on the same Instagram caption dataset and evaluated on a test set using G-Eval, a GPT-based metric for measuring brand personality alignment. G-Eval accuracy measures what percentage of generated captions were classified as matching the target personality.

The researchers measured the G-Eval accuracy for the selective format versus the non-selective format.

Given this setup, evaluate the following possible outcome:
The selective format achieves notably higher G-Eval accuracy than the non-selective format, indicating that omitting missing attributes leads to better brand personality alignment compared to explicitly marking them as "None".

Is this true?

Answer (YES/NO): YES